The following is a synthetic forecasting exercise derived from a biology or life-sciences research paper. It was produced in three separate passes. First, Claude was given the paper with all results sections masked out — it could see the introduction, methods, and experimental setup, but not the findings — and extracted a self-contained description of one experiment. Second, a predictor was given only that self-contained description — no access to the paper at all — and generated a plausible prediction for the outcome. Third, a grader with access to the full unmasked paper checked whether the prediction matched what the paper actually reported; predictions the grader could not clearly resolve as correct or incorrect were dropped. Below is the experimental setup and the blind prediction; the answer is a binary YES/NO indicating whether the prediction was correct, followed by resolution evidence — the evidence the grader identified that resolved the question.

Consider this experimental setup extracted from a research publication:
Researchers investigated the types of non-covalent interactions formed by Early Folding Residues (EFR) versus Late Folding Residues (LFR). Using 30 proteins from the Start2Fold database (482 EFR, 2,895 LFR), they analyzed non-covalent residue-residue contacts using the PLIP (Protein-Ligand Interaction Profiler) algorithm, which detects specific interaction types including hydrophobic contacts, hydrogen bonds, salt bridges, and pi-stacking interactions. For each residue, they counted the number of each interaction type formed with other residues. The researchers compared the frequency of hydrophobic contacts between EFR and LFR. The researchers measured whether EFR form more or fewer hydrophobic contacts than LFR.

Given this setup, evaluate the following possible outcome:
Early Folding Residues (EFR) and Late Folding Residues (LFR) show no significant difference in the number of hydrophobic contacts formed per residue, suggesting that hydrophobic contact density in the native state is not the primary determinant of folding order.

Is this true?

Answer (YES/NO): NO